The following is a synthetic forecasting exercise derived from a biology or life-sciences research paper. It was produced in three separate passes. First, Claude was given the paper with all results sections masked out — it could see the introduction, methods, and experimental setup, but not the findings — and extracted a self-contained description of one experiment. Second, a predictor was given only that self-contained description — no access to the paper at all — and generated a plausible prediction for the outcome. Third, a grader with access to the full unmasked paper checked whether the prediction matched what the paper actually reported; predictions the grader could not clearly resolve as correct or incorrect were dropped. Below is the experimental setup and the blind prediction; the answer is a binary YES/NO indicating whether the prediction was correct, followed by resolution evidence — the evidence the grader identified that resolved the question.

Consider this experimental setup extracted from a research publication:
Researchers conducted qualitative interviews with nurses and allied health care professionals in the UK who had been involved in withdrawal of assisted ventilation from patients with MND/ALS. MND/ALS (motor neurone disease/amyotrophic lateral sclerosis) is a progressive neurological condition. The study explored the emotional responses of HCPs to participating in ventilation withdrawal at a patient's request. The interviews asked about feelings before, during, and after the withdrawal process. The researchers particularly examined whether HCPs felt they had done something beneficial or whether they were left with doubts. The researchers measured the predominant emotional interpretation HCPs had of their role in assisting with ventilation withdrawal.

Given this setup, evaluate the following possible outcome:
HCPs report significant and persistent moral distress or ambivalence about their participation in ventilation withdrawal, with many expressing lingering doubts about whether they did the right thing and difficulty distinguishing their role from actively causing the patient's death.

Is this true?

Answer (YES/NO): NO